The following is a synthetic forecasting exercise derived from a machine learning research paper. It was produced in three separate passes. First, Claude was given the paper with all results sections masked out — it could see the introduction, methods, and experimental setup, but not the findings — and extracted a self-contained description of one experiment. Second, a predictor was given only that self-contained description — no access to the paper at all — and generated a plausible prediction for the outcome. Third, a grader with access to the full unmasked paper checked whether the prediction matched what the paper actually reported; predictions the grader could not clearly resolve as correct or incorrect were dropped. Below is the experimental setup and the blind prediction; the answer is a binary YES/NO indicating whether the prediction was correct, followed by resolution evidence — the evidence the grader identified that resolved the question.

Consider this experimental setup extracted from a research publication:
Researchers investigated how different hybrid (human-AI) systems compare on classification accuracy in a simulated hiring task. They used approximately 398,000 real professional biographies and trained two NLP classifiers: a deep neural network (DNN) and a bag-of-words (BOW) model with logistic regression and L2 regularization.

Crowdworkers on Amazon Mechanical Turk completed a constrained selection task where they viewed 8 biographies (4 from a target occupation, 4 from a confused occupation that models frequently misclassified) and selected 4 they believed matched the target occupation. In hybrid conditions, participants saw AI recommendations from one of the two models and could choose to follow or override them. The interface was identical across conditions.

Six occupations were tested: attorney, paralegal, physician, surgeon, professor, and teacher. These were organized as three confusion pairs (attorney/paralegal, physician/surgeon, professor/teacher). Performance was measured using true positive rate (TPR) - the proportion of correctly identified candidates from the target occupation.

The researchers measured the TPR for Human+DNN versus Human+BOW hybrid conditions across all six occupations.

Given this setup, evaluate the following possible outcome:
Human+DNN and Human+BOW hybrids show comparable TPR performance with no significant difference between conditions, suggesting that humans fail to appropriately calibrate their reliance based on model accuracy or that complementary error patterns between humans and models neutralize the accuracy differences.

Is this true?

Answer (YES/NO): NO